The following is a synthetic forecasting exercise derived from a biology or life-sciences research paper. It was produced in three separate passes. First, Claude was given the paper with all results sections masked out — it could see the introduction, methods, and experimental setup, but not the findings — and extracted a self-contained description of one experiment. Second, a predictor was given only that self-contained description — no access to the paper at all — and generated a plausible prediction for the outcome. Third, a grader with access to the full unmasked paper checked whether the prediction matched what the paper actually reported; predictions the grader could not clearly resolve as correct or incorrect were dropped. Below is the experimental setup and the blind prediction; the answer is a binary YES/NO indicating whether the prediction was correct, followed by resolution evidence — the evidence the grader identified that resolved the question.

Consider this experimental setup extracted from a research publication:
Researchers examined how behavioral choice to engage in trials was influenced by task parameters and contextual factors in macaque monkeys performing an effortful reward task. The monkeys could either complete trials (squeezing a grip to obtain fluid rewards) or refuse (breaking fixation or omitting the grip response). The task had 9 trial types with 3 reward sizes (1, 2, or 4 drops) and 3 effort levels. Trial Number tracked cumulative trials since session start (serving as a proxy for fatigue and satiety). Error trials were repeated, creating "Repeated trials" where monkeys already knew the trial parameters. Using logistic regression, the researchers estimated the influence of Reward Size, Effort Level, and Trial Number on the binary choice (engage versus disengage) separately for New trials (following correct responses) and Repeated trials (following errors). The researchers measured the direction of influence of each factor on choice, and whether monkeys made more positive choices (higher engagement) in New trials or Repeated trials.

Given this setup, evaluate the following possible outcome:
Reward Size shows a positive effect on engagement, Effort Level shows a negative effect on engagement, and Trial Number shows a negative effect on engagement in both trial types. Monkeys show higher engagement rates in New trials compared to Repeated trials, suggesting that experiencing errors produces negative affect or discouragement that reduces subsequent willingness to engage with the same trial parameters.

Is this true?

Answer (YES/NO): YES